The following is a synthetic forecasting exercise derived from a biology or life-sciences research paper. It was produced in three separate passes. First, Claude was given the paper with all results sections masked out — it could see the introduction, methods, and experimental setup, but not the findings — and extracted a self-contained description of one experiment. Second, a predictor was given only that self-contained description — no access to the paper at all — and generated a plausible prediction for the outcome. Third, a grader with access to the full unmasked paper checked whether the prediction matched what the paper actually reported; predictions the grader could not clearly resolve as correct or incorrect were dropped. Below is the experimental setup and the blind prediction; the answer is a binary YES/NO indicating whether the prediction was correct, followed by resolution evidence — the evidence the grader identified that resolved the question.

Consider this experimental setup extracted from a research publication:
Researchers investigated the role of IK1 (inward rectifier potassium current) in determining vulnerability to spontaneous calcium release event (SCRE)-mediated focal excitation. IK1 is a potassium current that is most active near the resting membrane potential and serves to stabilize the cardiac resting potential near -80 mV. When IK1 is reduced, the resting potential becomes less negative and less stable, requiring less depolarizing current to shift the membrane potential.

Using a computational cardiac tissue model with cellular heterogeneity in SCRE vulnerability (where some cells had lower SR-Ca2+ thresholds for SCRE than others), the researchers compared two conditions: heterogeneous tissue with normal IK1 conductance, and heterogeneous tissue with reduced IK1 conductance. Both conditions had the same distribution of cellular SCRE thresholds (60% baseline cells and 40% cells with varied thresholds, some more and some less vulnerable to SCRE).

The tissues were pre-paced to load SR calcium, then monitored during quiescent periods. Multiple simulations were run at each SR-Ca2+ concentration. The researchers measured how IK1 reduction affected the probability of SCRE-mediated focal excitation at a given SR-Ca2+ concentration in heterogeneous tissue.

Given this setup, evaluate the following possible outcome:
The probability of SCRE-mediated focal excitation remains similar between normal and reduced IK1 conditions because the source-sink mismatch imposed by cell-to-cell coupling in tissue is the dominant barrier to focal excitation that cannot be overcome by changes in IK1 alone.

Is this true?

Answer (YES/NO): NO